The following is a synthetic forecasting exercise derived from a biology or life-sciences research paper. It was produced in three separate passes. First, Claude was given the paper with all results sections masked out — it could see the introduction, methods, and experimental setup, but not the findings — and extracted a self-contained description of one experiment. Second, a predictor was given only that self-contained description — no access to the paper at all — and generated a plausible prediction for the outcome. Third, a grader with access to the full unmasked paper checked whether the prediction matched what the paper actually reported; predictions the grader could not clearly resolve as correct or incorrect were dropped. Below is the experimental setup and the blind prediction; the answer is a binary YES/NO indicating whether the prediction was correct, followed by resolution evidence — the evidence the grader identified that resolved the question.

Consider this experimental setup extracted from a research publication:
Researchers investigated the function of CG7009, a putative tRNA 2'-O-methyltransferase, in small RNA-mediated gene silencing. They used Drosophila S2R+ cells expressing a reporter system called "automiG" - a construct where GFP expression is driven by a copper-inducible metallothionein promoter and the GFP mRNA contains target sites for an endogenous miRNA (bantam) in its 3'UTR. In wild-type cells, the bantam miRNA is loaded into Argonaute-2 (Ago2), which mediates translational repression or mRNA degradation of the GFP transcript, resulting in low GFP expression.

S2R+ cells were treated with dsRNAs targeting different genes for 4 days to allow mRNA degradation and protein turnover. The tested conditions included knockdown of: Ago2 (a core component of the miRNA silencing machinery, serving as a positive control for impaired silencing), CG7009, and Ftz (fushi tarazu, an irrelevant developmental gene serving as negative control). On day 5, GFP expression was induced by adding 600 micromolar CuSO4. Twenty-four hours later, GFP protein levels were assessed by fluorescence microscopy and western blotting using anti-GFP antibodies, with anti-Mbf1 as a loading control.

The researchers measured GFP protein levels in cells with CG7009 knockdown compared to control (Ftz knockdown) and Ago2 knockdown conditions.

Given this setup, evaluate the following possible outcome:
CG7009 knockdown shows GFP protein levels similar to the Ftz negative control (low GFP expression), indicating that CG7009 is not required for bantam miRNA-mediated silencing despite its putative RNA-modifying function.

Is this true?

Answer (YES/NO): NO